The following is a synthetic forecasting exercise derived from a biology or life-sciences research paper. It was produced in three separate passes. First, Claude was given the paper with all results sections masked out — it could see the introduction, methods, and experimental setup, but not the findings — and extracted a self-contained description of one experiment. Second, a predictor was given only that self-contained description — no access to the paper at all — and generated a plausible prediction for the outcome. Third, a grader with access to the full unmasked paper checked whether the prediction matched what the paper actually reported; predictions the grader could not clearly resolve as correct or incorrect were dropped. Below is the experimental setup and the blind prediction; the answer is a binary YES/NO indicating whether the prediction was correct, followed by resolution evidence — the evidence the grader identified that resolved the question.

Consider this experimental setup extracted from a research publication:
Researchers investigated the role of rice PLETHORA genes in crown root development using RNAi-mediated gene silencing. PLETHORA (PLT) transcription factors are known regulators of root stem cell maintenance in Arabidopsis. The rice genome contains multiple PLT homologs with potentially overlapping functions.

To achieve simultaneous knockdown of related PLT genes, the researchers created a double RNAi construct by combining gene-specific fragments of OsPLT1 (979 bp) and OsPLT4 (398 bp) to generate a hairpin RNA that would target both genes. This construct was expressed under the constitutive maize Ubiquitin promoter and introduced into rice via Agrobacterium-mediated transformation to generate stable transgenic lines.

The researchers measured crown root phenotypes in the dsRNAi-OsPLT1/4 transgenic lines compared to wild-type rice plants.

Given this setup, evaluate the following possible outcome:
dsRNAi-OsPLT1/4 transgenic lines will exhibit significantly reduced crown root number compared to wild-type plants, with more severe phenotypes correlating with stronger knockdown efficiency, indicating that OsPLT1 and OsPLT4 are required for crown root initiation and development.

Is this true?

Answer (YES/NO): NO